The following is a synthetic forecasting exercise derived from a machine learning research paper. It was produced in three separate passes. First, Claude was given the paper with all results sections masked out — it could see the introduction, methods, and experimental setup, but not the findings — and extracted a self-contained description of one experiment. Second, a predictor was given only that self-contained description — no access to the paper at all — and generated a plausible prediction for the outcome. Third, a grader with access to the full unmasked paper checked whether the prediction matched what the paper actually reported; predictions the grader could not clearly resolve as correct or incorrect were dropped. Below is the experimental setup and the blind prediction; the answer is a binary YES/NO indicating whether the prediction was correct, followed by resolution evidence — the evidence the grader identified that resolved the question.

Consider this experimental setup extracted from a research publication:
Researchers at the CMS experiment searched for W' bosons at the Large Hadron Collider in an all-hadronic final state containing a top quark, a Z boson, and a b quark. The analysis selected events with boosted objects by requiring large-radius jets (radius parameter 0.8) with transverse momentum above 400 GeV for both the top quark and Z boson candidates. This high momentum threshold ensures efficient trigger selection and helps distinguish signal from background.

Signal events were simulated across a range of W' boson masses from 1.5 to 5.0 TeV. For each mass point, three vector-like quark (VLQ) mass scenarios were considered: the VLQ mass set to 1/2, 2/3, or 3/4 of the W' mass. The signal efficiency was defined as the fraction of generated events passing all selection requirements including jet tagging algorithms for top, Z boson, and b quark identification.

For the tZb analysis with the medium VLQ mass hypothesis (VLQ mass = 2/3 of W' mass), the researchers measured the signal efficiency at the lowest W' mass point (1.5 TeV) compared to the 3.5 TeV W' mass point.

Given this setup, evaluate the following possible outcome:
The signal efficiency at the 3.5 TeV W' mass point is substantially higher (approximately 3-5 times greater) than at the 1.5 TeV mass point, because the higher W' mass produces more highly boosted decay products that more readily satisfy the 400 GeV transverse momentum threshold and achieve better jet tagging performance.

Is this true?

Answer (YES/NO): NO